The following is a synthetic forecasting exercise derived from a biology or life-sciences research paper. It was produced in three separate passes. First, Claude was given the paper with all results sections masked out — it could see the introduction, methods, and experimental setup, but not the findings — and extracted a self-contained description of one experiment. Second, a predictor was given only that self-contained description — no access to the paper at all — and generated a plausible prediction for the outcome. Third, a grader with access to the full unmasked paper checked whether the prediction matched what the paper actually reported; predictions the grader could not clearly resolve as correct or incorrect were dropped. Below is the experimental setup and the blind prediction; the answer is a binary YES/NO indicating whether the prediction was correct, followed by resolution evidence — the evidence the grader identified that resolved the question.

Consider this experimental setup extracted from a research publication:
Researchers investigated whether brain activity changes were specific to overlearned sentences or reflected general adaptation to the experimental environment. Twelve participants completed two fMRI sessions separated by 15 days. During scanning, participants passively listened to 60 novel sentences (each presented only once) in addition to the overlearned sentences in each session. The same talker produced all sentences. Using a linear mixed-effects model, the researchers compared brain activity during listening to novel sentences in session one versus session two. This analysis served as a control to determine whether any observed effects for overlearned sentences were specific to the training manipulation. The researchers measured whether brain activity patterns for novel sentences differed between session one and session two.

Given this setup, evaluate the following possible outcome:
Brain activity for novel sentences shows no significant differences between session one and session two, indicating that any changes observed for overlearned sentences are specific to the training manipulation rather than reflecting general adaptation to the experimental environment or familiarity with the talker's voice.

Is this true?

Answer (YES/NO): NO